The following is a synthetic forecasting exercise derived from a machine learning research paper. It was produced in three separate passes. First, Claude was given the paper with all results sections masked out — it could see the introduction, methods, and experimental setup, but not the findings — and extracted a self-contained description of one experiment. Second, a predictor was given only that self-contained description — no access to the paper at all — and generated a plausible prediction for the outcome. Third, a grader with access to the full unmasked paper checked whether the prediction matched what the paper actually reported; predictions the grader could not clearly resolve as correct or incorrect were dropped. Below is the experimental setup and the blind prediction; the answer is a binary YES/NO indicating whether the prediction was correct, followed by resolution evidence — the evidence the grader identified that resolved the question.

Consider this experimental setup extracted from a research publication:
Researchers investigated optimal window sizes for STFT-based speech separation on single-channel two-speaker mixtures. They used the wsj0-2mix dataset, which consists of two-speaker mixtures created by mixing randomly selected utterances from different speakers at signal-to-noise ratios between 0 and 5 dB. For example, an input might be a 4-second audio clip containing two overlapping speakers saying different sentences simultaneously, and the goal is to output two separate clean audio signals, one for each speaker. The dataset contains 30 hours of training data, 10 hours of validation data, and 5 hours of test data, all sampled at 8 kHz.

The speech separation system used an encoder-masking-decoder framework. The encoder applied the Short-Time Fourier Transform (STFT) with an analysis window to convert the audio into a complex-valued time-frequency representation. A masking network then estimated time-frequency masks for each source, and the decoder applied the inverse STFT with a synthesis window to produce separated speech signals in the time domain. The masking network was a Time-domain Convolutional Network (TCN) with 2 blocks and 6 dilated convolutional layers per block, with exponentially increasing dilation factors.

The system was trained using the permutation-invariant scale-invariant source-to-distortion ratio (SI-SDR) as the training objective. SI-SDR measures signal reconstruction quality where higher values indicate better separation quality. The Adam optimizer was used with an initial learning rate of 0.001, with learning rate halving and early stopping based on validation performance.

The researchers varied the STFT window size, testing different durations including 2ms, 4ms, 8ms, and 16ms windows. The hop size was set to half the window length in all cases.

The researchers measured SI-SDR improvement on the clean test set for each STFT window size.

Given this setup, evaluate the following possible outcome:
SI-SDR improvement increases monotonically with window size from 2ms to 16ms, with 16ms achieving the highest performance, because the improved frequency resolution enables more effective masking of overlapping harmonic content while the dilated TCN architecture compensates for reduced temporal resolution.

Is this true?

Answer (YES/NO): NO